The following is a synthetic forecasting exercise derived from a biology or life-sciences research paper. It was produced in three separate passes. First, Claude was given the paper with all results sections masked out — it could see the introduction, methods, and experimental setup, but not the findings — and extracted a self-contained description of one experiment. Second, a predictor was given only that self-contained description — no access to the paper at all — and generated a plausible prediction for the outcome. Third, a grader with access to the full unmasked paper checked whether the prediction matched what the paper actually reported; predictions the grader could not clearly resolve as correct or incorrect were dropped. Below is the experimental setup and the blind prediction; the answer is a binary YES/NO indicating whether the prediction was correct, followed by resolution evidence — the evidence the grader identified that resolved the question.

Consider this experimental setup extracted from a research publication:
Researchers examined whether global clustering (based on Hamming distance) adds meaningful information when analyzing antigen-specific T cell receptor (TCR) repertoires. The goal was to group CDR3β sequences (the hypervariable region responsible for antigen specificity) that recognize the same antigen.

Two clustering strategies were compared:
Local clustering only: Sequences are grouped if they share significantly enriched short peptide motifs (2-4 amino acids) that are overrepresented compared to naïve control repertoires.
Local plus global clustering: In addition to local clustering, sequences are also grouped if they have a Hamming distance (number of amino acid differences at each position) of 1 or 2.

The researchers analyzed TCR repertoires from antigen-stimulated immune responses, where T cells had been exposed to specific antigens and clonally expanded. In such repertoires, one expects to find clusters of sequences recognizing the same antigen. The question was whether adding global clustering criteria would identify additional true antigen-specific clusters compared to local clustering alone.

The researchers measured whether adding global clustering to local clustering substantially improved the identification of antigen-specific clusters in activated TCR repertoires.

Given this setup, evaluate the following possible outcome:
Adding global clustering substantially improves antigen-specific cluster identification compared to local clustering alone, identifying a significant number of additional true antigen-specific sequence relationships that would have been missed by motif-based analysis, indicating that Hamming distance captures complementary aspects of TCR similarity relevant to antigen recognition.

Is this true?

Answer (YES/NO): NO